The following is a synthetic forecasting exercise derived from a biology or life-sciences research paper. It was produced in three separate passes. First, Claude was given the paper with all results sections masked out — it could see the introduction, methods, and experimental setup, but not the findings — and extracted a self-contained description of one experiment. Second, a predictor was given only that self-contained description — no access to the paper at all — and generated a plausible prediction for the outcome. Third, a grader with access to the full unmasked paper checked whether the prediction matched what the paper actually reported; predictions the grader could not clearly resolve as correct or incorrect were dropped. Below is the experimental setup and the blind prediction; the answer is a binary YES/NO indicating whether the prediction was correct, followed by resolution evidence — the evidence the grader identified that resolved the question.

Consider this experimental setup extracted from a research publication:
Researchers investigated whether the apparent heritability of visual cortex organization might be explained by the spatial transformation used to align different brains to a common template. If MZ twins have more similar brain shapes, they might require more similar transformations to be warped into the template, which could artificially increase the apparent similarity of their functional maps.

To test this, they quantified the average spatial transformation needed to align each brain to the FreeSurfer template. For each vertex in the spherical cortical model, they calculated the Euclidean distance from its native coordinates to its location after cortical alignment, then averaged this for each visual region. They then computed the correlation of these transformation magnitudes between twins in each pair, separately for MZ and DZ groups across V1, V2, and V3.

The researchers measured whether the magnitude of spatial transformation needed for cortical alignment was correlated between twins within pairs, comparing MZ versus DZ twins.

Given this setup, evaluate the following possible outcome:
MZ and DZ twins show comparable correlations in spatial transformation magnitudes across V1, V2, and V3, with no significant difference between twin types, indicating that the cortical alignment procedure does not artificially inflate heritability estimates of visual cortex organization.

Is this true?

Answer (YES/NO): YES